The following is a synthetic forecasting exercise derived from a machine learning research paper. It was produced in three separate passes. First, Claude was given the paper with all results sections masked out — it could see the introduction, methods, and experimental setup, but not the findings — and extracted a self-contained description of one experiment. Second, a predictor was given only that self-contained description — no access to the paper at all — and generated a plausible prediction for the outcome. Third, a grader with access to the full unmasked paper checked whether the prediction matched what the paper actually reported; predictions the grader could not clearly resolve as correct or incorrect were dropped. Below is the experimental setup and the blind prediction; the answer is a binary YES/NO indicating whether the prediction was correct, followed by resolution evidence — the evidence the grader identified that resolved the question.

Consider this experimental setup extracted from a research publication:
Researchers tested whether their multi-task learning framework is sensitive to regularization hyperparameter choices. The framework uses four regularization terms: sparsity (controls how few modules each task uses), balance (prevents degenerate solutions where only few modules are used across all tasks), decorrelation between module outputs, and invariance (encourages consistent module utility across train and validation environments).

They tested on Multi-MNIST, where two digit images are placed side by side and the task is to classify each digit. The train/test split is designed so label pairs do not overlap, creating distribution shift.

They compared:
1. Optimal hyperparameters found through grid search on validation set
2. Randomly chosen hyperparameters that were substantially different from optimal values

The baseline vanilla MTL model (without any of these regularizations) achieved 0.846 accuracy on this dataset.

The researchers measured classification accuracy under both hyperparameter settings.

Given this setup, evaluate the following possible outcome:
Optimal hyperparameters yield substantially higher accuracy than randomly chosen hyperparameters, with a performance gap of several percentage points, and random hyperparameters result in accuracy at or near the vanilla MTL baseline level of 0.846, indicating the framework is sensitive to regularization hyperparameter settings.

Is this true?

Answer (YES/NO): NO